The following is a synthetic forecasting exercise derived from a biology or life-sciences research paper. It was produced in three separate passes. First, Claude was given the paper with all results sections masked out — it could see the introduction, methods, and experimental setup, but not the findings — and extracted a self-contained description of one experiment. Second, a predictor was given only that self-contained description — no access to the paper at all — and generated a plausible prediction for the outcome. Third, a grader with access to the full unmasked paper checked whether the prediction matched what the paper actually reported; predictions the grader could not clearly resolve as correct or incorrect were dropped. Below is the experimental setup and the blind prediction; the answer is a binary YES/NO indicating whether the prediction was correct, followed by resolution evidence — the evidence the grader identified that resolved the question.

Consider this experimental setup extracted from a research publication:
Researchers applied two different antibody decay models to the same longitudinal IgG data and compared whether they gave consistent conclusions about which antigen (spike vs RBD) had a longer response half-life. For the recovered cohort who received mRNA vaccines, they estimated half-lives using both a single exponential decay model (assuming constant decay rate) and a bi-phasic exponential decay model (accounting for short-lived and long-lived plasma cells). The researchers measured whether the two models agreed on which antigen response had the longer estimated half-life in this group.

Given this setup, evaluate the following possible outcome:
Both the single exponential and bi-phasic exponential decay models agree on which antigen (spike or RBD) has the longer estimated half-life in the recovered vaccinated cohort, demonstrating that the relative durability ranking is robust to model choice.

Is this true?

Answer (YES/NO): NO